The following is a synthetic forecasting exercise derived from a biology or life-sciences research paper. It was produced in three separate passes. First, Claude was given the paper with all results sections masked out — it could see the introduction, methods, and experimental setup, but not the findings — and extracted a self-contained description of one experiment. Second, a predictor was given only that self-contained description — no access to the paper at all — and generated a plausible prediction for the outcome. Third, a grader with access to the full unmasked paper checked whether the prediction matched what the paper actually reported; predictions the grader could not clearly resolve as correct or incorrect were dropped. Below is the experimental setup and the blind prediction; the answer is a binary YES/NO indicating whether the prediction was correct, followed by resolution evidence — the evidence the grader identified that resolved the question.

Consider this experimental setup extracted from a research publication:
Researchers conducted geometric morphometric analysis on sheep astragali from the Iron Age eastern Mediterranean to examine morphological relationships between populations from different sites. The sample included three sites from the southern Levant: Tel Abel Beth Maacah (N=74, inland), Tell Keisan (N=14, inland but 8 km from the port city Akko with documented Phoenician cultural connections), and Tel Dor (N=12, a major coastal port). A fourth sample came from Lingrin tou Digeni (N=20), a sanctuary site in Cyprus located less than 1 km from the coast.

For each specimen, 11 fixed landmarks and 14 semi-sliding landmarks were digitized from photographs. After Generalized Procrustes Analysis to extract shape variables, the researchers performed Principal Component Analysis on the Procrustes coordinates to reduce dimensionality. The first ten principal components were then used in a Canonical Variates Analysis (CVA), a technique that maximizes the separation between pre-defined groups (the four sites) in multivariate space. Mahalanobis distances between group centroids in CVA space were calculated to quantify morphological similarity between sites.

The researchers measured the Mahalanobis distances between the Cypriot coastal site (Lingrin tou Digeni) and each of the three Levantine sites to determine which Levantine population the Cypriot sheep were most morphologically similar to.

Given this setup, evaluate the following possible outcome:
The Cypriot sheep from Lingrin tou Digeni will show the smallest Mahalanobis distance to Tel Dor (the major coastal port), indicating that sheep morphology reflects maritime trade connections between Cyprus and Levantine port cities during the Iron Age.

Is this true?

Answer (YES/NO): YES